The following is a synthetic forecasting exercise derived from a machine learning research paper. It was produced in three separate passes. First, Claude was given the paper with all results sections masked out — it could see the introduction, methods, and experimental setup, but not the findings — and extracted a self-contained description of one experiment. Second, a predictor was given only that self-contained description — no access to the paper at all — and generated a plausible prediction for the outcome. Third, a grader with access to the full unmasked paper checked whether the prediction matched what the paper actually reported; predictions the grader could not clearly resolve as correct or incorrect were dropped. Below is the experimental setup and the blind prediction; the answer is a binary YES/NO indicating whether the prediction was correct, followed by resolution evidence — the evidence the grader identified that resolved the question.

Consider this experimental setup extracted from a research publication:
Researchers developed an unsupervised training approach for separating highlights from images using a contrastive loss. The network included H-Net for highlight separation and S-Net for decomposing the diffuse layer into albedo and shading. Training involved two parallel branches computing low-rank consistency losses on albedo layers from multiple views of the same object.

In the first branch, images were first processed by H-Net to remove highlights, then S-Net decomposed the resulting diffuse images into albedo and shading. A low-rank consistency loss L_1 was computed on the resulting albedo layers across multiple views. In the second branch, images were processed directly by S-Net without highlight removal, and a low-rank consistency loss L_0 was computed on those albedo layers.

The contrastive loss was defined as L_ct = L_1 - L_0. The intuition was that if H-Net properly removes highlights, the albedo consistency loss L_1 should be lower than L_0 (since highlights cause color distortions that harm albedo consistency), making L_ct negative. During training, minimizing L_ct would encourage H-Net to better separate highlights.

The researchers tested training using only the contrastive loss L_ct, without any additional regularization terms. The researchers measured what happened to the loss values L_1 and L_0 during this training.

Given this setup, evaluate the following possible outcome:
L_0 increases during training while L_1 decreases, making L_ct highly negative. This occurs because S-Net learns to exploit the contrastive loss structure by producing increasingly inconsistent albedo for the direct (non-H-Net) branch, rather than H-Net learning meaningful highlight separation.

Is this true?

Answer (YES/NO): NO